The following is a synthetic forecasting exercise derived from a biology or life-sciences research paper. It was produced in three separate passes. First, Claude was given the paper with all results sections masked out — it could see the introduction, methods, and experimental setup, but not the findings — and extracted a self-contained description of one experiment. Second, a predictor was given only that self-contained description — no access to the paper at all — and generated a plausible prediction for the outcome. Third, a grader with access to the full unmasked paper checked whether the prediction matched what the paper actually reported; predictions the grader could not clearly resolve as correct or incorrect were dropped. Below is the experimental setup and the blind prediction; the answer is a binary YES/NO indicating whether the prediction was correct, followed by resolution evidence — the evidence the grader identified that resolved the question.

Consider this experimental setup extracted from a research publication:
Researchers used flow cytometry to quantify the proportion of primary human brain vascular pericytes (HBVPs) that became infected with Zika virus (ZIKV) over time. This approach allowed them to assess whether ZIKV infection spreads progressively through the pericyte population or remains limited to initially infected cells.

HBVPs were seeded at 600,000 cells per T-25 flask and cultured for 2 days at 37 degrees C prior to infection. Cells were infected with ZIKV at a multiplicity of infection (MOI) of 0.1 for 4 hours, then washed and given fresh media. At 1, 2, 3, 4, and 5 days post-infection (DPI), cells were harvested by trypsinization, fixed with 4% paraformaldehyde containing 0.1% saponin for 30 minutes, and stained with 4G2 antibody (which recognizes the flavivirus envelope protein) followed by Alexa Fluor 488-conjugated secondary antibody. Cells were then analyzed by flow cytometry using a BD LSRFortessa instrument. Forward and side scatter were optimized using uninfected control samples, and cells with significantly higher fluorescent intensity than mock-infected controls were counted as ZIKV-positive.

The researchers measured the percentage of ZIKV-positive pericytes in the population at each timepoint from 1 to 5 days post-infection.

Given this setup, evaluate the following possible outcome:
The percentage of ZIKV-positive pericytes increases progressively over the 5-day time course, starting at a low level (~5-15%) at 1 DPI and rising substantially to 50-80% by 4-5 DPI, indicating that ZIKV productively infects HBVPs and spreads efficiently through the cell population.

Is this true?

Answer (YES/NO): NO